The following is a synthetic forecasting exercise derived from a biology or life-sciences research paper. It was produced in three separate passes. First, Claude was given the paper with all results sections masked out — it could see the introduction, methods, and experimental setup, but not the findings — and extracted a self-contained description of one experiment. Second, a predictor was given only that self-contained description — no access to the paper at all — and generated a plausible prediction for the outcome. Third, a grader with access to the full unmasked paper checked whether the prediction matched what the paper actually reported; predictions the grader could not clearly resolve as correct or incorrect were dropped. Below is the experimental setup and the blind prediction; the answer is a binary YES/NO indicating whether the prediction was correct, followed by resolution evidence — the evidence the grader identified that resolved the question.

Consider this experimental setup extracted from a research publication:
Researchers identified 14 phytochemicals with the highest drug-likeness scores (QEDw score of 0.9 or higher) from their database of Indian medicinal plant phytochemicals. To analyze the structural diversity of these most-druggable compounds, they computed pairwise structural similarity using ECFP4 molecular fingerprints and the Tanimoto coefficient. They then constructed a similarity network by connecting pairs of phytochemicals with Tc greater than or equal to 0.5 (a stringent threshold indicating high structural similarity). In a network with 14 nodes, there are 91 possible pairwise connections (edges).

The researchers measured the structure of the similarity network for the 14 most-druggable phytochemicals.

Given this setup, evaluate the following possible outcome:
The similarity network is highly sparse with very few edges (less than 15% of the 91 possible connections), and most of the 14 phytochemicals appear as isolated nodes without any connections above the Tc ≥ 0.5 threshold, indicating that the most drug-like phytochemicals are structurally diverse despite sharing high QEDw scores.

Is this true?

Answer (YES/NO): NO